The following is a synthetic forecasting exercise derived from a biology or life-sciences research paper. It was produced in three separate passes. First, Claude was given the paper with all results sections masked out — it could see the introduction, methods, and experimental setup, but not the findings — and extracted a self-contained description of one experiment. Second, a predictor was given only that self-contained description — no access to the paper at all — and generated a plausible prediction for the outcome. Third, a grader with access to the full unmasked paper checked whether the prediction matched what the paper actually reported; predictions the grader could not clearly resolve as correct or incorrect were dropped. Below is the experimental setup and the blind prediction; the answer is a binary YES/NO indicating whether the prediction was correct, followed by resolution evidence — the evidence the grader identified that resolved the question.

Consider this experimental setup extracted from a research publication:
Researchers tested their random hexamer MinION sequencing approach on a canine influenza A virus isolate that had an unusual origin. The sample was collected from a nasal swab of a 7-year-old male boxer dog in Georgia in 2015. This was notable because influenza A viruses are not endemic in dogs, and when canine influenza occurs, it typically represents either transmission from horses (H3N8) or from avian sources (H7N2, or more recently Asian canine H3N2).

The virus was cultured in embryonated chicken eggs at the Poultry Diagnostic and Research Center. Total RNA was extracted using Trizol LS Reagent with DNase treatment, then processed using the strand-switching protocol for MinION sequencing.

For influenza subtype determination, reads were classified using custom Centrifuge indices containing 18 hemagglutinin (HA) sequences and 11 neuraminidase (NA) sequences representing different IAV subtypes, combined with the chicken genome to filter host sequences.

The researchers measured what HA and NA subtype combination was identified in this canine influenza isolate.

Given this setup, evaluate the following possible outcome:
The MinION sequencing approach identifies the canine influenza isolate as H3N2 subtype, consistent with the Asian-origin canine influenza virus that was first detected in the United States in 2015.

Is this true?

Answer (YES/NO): YES